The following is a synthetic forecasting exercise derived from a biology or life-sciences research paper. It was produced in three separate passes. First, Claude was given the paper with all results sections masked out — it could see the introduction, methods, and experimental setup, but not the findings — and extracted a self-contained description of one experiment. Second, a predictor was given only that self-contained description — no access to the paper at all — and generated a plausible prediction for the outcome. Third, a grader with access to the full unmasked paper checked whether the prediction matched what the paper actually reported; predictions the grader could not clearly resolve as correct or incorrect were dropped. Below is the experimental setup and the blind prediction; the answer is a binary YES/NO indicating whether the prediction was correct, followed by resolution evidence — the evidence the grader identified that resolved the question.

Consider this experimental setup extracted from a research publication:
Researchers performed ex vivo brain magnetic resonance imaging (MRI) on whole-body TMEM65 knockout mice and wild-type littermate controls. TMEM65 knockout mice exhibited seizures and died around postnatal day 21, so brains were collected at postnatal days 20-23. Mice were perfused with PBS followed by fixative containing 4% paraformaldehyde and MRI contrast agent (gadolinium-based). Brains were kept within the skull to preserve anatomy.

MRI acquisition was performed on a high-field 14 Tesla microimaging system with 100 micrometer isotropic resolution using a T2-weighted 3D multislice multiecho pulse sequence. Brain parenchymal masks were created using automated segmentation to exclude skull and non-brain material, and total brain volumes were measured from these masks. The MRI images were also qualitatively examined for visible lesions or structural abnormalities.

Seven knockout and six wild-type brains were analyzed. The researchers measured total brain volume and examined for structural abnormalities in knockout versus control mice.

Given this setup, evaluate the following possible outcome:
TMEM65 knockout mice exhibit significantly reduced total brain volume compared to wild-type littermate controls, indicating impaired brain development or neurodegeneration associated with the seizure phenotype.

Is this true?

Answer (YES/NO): YES